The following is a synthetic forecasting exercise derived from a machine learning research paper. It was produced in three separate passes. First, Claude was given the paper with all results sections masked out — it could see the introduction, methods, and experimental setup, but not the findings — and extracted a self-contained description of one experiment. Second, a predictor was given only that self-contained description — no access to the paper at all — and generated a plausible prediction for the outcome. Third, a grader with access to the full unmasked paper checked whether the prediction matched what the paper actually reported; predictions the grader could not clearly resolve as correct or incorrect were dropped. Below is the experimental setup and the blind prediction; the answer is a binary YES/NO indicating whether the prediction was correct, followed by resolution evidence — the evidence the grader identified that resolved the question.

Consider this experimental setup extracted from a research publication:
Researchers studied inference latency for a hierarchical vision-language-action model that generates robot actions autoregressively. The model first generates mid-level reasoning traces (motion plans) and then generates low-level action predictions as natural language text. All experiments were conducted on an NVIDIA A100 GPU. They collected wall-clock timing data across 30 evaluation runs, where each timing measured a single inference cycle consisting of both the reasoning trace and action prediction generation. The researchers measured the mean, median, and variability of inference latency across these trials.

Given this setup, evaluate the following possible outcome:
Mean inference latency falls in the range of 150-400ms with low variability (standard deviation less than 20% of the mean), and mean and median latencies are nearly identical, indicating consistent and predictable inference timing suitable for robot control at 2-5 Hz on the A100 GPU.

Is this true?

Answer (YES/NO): NO